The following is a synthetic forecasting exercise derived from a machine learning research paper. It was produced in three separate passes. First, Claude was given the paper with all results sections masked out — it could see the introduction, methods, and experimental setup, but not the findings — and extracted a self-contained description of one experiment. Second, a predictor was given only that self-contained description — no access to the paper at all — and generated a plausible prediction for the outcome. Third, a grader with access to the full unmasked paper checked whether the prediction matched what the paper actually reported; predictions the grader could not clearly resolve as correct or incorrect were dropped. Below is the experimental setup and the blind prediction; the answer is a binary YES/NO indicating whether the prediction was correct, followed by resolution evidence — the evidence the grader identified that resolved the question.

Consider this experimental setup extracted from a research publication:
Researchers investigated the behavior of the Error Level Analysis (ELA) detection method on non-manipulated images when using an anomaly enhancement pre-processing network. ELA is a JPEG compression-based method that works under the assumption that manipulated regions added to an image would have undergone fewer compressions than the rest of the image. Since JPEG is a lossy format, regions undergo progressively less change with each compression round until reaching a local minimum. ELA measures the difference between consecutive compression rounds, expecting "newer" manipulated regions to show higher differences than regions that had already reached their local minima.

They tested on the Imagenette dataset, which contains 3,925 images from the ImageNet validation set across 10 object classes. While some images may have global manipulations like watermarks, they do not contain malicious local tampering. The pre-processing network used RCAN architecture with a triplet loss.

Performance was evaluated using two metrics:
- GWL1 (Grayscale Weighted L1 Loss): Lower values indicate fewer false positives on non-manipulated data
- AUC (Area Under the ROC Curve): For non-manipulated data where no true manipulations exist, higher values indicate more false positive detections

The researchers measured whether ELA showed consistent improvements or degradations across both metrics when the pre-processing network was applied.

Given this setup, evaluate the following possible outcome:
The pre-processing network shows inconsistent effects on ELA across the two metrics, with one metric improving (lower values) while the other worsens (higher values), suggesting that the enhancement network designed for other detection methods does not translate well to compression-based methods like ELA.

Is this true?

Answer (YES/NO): NO